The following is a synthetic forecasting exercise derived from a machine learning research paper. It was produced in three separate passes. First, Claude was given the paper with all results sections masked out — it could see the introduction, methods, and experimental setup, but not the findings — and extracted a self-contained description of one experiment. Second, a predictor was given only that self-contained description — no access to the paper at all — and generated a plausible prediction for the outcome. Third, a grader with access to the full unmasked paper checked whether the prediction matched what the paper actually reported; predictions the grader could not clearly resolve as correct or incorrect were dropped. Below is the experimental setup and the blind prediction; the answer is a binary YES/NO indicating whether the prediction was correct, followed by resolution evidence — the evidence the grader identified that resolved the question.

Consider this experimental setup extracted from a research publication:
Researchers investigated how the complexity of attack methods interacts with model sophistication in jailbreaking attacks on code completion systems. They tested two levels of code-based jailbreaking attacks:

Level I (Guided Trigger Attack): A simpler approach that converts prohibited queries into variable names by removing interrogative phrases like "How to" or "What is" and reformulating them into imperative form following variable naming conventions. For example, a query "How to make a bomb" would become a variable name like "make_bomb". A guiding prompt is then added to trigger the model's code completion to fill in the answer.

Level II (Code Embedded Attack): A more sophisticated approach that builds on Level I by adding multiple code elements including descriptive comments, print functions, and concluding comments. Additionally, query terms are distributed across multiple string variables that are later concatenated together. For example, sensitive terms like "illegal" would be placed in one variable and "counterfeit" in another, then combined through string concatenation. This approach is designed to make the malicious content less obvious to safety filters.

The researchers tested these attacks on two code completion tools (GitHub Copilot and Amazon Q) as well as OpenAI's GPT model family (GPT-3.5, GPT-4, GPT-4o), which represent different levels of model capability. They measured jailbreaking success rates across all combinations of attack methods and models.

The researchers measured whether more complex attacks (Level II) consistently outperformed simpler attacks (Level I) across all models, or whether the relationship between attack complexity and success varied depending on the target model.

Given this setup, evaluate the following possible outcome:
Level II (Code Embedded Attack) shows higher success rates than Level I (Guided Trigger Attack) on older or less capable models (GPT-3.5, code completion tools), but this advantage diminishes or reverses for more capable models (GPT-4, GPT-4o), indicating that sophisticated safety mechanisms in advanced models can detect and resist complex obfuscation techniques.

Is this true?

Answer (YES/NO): NO